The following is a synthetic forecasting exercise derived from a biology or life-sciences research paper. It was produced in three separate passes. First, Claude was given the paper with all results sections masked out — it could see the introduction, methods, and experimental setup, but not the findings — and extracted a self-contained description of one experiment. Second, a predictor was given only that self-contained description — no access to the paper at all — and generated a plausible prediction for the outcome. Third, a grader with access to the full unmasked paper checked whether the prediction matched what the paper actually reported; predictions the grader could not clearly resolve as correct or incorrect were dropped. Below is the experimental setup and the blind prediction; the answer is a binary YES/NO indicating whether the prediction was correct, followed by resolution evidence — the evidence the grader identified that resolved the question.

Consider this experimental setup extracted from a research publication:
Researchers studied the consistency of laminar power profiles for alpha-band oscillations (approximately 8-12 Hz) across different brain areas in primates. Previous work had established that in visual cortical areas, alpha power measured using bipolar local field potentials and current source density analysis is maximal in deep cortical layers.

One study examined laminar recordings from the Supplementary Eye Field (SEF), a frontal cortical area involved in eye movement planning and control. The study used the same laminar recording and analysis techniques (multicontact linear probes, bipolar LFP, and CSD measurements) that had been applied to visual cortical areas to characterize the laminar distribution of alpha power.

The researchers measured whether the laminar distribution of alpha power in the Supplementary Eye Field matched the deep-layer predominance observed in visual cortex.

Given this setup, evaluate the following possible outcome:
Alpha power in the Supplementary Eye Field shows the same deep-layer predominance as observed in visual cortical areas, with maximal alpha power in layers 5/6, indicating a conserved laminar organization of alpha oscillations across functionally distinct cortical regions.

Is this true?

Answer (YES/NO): NO